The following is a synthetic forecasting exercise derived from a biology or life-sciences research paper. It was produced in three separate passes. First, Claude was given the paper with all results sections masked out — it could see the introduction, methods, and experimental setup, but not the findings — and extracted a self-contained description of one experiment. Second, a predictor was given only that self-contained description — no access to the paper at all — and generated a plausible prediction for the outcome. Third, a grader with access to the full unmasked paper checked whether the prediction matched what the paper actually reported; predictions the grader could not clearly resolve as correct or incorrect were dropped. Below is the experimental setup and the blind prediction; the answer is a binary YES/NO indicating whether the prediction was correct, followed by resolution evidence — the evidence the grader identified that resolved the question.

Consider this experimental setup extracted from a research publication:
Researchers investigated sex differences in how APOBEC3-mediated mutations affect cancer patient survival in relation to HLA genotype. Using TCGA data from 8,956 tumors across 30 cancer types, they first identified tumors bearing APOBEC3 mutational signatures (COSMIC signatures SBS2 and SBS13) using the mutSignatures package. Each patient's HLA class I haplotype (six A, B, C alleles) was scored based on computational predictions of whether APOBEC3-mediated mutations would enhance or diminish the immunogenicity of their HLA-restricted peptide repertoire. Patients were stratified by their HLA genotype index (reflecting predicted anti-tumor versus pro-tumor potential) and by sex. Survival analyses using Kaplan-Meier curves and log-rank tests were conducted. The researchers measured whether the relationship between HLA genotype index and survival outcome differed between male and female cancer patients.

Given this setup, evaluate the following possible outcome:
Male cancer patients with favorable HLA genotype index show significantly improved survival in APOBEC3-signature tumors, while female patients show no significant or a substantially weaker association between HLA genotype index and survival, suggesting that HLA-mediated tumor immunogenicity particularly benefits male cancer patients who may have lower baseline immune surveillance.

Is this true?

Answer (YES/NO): YES